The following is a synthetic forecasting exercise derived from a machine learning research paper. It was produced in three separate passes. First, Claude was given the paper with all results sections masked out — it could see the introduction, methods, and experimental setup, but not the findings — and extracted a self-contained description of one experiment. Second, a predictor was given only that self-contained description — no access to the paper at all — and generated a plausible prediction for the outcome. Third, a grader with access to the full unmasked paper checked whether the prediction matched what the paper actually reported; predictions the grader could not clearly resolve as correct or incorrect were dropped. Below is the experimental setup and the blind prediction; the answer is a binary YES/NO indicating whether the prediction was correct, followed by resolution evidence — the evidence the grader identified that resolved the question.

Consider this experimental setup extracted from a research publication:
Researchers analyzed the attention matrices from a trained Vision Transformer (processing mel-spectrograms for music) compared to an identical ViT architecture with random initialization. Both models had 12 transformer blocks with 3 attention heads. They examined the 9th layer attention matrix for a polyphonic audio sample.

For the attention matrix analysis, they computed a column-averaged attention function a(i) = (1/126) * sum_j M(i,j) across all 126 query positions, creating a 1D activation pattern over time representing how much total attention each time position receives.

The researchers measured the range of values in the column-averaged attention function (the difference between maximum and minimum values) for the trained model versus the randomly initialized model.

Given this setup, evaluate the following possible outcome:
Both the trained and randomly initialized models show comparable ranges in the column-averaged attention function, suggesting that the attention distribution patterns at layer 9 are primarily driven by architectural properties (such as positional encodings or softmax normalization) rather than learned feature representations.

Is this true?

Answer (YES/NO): NO